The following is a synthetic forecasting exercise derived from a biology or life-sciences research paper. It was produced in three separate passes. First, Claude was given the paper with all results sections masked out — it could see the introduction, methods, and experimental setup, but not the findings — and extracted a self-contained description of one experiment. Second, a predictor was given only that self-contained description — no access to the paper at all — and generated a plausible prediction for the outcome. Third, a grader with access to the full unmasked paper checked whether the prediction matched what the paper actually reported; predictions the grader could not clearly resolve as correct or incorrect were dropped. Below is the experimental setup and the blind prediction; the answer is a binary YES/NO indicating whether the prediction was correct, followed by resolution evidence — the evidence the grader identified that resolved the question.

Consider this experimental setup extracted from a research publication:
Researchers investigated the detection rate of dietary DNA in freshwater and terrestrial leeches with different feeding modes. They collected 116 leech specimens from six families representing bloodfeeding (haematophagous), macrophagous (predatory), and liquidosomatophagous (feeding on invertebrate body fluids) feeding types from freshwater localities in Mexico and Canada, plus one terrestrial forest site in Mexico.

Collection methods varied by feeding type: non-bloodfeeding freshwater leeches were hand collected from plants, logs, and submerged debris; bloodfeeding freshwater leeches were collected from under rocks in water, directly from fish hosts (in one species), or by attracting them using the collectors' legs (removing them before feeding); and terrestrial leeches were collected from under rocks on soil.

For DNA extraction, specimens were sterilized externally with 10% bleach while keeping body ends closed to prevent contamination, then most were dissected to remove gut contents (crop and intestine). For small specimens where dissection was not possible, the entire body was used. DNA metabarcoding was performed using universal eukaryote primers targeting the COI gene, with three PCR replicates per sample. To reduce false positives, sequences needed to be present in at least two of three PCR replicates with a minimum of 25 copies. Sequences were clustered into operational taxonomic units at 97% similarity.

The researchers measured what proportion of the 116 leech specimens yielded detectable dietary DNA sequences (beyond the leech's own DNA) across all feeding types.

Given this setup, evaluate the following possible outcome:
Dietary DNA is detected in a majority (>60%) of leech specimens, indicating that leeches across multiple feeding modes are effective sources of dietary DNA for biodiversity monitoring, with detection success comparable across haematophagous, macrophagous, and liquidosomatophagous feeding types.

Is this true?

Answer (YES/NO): NO